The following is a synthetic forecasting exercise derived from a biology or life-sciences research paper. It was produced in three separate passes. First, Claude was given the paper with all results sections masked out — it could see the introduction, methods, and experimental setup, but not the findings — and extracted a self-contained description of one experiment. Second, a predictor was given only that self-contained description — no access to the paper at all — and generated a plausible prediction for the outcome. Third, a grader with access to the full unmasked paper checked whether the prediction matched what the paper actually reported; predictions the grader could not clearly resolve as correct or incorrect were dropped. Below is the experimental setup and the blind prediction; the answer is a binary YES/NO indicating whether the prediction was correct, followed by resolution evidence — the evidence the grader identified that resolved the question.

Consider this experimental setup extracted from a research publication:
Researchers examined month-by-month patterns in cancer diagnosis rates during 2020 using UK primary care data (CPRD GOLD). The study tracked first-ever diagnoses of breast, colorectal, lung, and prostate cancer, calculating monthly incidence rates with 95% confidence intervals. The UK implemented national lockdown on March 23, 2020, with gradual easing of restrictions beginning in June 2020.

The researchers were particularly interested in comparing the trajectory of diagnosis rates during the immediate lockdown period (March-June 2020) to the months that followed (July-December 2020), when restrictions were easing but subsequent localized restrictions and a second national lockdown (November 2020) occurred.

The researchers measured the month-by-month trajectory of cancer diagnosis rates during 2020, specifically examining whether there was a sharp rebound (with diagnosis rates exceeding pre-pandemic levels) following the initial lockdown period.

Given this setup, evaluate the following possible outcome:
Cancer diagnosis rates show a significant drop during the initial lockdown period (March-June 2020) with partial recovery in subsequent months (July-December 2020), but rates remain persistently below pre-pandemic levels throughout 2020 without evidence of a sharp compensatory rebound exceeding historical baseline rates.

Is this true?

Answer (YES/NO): YES